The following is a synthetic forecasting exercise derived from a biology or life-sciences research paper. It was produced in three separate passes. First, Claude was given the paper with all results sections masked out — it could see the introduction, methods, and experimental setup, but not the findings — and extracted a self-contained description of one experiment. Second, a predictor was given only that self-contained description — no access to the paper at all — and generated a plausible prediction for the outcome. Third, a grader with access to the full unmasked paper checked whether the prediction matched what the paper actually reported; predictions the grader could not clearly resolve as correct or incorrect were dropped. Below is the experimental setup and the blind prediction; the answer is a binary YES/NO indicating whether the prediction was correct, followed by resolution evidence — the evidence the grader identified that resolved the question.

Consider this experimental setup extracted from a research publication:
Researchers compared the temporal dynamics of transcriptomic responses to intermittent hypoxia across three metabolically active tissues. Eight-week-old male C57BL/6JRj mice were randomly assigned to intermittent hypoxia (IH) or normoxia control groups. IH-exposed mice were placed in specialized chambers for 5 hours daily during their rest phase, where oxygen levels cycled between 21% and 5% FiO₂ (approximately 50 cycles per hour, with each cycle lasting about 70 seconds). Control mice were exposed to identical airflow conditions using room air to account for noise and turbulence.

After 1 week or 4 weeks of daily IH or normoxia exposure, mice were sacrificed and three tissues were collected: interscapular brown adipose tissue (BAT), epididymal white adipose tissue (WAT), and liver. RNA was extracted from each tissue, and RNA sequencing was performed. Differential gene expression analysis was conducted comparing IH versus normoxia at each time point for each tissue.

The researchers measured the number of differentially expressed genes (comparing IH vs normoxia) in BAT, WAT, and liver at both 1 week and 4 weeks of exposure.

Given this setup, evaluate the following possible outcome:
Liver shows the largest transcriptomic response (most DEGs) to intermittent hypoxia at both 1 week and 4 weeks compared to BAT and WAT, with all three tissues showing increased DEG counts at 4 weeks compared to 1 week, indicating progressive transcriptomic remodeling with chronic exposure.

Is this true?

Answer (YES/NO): NO